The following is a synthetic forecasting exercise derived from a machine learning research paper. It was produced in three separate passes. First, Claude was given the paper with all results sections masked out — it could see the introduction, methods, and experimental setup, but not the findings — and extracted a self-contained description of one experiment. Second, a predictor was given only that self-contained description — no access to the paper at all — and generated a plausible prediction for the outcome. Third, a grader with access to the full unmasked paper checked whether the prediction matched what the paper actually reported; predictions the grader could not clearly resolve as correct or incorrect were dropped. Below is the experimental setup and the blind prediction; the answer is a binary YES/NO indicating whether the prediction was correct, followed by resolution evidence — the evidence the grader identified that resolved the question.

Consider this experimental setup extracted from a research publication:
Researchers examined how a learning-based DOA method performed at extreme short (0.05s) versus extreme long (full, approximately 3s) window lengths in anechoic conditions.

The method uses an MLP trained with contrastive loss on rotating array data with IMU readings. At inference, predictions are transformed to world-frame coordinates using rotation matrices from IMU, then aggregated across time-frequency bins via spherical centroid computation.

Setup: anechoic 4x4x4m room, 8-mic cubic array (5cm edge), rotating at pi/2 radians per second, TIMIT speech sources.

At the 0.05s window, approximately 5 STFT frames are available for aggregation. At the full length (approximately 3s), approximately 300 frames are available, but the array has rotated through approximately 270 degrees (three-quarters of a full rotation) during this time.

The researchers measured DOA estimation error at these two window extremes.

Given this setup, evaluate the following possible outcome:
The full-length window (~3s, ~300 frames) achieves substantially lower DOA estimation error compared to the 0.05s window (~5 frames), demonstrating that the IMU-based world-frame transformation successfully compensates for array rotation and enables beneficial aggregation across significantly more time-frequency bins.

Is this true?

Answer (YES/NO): YES